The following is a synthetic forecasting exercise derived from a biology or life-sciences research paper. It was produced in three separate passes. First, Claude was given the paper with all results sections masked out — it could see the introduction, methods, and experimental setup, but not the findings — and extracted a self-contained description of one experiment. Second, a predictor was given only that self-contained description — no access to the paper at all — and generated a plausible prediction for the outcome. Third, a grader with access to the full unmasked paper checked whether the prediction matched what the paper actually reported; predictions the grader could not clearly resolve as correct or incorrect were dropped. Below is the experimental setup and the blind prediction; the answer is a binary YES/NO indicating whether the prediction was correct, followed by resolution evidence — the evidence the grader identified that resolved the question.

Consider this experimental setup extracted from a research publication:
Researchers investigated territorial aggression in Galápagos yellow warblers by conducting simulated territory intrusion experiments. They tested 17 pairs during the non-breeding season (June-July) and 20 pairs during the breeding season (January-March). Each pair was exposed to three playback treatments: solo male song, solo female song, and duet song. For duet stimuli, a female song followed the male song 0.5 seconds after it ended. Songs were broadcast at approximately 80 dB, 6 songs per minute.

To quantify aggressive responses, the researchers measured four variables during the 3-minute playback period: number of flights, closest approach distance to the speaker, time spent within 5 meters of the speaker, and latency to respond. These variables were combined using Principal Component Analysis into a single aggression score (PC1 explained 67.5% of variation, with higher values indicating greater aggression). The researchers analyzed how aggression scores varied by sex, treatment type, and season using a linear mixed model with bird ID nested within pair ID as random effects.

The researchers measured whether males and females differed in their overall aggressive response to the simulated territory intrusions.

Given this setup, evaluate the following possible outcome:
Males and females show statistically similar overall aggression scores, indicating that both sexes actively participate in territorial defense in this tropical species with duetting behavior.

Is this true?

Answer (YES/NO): NO